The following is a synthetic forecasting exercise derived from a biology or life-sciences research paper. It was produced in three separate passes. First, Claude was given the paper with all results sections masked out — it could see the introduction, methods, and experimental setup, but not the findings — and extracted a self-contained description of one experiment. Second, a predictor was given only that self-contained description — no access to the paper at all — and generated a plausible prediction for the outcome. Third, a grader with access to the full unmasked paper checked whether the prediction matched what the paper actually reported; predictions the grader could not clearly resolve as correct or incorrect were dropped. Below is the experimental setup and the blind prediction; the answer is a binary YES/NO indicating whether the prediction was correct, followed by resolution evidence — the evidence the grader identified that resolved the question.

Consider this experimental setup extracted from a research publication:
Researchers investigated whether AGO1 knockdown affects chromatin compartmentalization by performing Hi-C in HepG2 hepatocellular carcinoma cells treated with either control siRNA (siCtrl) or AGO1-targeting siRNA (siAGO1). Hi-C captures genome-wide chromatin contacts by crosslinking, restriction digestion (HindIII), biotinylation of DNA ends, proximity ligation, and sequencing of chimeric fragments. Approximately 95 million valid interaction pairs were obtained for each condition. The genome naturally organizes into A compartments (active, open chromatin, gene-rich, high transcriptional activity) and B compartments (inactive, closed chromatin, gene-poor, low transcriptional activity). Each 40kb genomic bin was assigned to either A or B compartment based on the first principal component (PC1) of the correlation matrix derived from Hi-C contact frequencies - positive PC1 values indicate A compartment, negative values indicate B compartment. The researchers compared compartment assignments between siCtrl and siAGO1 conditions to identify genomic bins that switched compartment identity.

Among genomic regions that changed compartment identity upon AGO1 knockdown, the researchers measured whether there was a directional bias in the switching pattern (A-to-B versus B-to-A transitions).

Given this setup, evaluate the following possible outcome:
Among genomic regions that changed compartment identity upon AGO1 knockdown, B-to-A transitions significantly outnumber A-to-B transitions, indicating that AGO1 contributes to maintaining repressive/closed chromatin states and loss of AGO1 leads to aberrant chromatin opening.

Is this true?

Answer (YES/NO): NO